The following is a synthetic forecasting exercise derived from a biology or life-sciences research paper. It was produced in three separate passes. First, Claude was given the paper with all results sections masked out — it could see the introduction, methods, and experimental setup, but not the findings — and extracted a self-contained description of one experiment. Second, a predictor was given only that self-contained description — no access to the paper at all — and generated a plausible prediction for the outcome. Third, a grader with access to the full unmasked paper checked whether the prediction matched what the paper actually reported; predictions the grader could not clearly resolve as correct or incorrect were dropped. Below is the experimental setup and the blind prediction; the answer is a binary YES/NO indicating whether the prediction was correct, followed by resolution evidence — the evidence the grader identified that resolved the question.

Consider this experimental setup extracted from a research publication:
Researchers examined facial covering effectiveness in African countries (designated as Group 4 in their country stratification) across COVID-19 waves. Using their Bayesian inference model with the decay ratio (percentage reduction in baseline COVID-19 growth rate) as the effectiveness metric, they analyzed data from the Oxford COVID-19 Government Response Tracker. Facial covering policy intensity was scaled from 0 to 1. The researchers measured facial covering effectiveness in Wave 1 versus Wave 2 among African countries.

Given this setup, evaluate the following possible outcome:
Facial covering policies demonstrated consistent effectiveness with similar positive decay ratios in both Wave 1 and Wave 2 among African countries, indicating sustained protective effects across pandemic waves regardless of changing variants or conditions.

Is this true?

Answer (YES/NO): YES